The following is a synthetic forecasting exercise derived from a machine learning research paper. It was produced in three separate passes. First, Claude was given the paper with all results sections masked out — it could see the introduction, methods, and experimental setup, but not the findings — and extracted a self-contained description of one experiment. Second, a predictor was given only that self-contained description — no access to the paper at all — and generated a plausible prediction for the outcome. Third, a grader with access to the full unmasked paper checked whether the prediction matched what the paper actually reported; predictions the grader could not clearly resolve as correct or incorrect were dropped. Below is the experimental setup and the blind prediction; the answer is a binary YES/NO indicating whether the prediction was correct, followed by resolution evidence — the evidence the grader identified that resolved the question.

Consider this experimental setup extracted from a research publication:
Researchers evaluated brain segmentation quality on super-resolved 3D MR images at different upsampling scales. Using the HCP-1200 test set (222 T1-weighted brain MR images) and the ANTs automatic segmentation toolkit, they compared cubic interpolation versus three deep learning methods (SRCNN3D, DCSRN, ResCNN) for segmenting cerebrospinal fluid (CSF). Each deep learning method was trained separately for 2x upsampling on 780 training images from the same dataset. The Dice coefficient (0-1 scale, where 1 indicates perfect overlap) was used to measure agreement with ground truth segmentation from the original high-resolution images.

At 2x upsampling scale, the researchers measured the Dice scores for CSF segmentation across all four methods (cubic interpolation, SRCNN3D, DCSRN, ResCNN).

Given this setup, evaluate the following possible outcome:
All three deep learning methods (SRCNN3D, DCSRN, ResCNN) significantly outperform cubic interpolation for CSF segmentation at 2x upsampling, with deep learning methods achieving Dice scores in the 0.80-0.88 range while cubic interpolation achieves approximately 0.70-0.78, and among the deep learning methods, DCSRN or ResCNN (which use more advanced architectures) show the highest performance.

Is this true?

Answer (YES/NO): NO